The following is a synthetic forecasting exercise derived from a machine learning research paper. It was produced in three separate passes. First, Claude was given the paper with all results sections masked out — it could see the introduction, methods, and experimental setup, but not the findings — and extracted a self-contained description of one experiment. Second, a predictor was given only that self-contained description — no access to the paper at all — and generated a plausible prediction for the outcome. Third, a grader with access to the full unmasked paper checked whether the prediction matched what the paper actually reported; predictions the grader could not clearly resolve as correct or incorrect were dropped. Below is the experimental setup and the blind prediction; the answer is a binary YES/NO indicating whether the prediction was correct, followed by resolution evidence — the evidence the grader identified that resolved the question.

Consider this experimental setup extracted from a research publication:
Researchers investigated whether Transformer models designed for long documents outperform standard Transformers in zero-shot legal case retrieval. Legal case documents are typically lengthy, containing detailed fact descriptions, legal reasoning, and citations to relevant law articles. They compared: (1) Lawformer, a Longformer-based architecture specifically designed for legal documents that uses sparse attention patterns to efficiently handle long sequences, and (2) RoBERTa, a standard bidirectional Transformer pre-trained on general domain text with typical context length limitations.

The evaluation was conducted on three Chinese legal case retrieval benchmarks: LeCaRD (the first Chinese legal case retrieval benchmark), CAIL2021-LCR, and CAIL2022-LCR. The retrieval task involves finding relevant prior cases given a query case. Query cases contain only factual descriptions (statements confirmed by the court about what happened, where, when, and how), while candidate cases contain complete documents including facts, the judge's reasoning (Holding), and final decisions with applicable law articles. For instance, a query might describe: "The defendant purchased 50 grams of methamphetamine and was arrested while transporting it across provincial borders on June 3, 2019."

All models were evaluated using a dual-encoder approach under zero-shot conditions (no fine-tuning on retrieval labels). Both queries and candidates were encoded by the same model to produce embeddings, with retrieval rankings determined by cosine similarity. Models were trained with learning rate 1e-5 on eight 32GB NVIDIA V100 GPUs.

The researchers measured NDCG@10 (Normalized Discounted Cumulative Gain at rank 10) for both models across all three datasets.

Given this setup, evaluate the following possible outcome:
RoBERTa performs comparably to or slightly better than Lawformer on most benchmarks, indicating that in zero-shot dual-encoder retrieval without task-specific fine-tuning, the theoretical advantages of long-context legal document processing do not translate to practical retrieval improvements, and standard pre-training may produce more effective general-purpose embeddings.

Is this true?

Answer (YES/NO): NO